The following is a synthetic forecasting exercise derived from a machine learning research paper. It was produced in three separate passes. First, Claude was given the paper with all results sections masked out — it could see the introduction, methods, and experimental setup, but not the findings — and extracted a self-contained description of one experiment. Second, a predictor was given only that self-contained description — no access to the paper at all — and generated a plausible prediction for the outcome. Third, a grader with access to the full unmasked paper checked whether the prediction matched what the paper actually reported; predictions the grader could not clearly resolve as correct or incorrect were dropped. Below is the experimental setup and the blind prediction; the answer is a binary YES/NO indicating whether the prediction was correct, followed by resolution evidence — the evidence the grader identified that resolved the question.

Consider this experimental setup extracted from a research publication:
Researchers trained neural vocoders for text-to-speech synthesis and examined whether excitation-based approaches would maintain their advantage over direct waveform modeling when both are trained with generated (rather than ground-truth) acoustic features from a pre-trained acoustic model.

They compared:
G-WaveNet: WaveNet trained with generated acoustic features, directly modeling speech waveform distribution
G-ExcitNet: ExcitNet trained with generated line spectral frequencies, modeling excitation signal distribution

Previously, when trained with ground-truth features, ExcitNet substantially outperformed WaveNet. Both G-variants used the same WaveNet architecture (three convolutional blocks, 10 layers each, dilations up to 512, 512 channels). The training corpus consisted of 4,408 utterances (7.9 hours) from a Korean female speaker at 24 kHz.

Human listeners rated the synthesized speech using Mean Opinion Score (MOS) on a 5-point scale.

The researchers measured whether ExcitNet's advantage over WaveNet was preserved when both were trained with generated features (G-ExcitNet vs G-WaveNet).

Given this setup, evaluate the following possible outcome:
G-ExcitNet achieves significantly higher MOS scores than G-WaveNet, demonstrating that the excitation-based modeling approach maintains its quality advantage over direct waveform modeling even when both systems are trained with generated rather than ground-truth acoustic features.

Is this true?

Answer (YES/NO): NO